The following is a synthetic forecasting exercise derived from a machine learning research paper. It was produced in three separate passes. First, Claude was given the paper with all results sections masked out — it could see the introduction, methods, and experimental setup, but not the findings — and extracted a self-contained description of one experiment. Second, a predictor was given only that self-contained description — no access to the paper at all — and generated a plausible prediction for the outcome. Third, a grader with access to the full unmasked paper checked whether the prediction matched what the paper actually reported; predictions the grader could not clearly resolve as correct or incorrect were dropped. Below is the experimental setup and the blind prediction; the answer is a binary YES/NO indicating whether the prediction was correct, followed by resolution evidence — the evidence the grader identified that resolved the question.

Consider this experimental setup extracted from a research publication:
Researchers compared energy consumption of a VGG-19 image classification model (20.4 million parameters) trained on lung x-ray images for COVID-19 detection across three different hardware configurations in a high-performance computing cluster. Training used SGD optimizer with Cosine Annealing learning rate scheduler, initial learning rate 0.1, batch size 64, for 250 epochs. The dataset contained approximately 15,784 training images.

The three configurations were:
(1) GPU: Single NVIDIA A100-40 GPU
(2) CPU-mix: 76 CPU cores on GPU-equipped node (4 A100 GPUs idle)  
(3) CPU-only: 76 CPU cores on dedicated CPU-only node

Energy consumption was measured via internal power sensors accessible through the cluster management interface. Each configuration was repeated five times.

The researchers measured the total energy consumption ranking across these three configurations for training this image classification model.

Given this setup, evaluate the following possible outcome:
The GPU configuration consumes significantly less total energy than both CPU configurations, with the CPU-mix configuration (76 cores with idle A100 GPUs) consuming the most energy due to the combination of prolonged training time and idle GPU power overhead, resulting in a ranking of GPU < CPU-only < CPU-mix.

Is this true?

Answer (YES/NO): YES